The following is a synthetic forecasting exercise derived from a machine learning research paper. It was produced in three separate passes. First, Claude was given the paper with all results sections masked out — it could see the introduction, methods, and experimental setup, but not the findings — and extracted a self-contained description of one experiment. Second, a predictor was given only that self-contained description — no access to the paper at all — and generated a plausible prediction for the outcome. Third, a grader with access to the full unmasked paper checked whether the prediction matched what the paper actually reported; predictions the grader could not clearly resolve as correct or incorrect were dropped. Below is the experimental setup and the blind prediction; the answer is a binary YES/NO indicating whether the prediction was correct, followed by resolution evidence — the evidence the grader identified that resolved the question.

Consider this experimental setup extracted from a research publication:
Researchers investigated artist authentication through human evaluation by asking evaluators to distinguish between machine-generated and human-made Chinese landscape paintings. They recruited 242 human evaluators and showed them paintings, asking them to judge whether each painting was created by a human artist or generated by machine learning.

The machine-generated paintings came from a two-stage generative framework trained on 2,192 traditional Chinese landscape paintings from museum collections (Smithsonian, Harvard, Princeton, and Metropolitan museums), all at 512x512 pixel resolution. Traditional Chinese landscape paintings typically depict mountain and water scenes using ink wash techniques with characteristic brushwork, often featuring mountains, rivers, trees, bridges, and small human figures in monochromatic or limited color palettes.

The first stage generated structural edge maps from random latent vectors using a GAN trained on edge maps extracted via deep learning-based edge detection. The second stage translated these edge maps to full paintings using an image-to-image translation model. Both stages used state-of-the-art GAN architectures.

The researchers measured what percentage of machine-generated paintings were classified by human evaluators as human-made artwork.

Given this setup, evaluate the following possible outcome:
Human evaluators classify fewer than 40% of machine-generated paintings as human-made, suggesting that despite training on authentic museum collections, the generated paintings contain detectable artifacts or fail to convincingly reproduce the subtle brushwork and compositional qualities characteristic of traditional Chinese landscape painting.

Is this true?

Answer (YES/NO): NO